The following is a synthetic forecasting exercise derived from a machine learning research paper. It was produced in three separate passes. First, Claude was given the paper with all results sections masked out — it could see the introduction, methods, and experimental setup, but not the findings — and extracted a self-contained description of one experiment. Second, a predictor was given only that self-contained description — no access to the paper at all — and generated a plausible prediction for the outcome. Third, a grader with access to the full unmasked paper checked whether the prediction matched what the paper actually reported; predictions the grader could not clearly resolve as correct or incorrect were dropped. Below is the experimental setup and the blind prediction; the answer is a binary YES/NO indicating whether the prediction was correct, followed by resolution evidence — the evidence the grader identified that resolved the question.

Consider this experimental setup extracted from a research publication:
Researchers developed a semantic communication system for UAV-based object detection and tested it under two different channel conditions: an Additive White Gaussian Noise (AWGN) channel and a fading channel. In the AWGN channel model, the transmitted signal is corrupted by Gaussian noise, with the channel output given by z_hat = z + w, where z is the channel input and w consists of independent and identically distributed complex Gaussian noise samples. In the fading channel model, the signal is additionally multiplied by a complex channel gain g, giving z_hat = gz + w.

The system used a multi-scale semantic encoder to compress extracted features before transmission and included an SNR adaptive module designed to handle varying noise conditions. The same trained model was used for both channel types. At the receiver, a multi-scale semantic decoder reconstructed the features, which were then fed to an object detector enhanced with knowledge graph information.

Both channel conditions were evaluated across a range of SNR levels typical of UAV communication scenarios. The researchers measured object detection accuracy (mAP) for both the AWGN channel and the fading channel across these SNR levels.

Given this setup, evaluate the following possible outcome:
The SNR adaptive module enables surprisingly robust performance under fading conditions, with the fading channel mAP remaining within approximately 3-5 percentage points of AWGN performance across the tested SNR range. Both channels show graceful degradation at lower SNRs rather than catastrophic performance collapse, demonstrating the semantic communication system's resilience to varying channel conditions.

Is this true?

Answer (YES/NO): NO